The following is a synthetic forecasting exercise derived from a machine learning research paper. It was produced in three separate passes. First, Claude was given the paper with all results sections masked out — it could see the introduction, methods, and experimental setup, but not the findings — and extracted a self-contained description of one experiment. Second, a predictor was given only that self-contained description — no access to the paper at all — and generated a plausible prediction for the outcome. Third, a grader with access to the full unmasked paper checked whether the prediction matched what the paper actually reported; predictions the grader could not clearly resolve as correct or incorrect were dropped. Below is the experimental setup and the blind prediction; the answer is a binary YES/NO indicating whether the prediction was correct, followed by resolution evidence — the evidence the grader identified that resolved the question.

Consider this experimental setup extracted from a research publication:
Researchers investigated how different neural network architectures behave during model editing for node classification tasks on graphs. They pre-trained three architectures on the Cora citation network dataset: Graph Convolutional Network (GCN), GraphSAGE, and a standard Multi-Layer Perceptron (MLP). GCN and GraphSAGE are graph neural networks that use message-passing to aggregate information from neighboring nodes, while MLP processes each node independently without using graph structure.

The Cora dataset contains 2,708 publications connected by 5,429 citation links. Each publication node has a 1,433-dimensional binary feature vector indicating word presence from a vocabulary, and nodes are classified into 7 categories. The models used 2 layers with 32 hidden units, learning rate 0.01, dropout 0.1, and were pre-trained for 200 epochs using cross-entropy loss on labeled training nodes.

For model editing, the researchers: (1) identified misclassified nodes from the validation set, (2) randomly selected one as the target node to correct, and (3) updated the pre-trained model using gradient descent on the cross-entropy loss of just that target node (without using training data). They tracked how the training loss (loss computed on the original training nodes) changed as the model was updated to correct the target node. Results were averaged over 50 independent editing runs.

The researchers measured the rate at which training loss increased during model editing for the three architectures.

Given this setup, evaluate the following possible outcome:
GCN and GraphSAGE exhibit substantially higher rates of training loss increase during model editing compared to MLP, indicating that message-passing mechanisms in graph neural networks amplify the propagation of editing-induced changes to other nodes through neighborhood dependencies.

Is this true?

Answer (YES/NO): YES